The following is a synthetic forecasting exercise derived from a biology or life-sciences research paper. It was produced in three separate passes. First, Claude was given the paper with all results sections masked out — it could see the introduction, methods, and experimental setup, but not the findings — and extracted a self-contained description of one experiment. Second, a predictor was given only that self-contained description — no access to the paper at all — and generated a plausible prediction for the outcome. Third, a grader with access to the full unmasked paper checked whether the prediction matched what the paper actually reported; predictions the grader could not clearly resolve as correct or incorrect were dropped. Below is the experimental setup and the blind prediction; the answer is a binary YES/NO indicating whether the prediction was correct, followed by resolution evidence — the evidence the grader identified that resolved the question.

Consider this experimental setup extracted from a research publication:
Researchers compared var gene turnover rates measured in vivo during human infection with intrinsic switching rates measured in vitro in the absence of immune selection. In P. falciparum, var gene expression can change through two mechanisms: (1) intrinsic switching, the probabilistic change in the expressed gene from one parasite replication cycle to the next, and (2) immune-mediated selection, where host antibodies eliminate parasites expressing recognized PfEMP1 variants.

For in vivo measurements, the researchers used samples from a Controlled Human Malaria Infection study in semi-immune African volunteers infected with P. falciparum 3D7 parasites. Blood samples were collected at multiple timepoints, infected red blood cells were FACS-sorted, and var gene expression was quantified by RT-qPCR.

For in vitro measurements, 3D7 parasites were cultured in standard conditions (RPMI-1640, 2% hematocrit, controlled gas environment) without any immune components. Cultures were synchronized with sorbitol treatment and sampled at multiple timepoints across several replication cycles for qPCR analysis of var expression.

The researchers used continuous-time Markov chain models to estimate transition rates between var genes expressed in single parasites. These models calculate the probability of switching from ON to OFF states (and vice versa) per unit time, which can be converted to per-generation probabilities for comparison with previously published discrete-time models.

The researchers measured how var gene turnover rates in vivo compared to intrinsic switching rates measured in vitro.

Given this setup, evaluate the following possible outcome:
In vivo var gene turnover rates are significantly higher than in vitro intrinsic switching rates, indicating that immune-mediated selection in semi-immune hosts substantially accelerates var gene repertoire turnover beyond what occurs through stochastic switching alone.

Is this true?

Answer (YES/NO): YES